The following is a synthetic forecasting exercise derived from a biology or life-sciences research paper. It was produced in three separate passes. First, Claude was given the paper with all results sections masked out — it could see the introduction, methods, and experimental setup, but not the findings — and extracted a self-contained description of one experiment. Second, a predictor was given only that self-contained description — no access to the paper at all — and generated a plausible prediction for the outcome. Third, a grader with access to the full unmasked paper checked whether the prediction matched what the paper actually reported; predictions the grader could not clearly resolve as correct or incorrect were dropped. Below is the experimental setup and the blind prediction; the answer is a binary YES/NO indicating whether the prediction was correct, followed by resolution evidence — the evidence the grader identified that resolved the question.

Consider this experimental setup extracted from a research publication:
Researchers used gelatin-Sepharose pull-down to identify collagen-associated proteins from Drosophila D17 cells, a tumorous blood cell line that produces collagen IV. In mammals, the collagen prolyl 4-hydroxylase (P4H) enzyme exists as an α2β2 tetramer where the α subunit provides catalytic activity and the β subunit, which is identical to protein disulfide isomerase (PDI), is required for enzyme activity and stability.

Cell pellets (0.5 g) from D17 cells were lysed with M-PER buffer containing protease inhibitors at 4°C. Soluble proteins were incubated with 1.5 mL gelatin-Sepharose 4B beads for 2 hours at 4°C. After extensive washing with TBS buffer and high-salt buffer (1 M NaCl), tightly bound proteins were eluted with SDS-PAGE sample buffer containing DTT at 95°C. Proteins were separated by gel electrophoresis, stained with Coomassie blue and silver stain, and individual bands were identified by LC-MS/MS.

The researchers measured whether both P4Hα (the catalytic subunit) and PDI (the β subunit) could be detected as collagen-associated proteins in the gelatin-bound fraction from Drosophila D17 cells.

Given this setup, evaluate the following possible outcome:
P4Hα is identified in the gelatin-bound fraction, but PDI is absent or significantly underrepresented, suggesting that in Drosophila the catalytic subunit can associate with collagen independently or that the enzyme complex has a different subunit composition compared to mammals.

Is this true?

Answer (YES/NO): NO